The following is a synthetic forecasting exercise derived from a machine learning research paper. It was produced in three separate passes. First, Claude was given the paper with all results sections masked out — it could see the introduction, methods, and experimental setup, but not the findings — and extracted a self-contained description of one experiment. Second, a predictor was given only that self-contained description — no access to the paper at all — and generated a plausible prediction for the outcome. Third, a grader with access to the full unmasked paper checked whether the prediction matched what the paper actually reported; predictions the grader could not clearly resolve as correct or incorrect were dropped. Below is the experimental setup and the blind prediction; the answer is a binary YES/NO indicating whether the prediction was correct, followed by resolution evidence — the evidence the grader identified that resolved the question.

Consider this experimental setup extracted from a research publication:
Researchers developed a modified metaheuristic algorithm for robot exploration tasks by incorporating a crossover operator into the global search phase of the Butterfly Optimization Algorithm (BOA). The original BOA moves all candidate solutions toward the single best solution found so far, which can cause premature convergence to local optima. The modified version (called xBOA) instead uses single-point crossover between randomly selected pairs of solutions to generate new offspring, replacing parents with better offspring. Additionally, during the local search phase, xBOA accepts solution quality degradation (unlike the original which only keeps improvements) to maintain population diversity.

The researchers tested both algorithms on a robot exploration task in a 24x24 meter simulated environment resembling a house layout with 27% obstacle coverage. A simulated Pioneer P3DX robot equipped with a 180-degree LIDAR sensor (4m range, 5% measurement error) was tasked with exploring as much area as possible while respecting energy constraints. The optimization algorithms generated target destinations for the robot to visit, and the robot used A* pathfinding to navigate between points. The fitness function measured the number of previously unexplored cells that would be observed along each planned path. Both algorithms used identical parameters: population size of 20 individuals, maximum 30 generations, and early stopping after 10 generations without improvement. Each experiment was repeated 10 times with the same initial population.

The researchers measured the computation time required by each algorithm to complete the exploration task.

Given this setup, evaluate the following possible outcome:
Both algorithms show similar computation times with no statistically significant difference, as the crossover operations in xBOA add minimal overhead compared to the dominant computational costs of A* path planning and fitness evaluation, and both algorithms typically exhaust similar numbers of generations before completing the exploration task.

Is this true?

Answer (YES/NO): NO